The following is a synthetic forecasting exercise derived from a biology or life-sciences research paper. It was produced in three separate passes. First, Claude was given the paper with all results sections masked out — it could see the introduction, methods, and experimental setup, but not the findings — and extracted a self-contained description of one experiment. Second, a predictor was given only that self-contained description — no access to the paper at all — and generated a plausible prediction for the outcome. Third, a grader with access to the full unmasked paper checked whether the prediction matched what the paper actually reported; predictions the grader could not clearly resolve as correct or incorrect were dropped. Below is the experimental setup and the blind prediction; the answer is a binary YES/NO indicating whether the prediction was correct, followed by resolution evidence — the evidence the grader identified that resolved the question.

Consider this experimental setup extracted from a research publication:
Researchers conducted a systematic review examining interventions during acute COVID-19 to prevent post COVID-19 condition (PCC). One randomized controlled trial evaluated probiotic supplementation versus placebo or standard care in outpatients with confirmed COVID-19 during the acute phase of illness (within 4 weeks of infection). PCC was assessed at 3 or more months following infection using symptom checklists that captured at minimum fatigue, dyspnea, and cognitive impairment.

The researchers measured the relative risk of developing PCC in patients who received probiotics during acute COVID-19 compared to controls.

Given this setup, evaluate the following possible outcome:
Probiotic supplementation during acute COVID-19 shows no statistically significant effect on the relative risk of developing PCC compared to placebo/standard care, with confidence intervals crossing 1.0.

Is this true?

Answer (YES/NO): NO